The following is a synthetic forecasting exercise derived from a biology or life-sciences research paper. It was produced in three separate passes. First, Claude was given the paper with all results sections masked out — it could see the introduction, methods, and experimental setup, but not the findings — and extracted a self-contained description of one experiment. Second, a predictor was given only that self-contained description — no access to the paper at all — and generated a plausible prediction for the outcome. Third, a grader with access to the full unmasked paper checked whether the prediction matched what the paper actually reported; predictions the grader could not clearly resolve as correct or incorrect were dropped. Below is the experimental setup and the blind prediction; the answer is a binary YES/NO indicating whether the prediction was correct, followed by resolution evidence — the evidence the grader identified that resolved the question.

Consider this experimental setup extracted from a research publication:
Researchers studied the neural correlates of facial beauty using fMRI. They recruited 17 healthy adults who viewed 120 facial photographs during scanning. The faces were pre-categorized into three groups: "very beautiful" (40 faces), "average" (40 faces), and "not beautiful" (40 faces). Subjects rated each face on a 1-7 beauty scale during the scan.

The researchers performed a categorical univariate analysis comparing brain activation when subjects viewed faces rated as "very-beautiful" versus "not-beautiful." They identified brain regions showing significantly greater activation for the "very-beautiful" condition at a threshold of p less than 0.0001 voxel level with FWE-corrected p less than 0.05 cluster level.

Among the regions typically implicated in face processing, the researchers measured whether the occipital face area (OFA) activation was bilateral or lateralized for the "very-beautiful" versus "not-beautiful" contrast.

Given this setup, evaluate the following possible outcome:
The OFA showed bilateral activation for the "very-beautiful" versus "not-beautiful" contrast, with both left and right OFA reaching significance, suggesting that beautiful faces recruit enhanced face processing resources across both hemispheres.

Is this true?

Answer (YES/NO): NO